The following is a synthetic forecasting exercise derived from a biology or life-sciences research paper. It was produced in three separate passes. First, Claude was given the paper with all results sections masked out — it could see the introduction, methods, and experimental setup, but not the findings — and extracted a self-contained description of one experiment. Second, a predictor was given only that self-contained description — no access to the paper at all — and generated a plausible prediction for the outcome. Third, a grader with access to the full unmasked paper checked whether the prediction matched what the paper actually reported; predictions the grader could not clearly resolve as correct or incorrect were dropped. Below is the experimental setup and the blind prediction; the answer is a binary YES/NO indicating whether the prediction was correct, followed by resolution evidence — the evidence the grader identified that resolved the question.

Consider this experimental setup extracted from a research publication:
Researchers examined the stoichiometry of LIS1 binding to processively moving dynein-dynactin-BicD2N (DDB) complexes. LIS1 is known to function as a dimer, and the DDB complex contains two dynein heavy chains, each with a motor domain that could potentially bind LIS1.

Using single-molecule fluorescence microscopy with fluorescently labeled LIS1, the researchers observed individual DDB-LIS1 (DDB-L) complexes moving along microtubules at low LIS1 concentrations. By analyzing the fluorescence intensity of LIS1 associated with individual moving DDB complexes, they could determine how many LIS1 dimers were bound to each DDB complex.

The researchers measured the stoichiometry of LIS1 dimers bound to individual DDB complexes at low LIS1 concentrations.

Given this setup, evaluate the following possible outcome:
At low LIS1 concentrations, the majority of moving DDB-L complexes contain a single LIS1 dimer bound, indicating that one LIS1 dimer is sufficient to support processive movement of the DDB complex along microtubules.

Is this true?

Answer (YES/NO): YES